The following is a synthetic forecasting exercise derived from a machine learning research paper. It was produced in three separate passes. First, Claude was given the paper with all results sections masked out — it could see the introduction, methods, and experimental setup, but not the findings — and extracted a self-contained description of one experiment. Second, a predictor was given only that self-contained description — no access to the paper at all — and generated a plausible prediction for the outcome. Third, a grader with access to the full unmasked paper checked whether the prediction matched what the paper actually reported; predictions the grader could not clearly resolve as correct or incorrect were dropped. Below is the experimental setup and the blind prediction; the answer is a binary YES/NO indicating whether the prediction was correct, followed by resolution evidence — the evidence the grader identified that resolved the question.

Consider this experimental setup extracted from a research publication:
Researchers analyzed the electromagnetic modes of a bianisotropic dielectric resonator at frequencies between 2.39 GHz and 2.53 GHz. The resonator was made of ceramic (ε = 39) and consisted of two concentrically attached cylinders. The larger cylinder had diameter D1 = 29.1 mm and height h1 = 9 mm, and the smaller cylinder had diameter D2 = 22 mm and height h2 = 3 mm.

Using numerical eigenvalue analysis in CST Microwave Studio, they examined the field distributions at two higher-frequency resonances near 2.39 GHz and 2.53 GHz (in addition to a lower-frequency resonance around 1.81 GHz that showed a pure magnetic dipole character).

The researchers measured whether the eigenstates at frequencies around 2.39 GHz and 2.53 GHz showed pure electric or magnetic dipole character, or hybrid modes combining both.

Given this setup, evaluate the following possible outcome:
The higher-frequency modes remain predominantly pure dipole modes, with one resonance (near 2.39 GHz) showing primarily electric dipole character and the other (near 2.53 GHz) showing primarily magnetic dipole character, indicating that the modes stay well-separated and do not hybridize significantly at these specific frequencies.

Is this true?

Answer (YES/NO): NO